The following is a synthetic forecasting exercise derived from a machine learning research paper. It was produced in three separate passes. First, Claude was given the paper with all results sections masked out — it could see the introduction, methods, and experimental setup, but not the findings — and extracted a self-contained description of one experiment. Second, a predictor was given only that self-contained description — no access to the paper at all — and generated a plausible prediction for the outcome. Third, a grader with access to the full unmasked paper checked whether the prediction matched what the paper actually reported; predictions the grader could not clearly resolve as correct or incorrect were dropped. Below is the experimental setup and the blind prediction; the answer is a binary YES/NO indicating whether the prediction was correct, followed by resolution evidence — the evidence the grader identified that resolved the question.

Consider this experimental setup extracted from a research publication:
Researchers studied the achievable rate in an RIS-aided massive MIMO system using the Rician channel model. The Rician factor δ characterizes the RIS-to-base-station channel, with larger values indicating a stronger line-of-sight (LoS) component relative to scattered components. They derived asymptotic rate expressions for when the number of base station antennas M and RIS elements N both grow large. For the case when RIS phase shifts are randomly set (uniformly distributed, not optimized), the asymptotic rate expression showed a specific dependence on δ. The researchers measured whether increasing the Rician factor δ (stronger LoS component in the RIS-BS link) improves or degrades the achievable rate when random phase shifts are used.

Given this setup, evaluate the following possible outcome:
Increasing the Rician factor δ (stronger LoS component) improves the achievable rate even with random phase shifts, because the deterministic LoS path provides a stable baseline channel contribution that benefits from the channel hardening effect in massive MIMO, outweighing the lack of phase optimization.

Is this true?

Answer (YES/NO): NO